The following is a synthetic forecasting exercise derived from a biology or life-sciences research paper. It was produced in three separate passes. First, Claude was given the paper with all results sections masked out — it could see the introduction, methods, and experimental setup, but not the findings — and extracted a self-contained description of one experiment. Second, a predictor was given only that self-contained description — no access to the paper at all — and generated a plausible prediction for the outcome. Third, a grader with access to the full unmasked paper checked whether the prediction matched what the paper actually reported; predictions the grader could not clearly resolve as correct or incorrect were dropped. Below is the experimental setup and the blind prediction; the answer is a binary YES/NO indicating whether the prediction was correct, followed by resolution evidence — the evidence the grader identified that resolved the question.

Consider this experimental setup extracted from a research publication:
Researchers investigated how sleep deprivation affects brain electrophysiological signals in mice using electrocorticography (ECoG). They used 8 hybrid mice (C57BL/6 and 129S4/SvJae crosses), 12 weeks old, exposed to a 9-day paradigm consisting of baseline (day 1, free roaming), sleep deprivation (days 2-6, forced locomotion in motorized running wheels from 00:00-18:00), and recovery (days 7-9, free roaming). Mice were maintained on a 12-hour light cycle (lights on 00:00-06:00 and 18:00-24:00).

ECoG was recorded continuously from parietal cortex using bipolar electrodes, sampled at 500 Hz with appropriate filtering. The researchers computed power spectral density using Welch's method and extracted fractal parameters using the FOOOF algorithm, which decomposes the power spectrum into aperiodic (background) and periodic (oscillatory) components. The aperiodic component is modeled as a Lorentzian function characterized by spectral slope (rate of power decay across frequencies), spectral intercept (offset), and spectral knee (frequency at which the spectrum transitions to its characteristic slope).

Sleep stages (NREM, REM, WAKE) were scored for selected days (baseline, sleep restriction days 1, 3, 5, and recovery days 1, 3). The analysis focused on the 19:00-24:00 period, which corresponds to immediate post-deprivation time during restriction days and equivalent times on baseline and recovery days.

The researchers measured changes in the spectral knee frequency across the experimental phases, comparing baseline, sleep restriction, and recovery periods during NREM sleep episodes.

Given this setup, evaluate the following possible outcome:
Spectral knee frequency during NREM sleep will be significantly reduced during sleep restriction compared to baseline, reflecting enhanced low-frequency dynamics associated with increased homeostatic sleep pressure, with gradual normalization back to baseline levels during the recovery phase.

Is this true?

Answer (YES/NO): NO